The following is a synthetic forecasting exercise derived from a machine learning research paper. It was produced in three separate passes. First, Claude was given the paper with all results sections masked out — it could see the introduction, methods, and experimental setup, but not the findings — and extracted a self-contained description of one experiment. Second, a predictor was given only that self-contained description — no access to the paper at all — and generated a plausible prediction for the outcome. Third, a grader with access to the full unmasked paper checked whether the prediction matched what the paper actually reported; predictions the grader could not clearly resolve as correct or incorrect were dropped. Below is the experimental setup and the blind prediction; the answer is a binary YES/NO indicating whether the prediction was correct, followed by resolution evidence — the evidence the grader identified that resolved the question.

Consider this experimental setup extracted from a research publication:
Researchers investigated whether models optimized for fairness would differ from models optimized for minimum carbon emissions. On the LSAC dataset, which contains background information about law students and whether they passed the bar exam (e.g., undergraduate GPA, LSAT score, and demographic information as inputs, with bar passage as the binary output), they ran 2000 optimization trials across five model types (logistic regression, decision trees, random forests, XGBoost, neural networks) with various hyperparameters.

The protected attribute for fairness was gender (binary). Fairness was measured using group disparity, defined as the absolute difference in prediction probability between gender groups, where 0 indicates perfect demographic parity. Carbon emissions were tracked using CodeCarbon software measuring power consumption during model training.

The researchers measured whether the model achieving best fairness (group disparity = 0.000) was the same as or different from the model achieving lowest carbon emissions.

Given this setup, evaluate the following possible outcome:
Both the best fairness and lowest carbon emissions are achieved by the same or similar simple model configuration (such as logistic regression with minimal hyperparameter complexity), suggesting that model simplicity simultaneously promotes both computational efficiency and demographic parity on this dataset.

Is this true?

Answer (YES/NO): NO